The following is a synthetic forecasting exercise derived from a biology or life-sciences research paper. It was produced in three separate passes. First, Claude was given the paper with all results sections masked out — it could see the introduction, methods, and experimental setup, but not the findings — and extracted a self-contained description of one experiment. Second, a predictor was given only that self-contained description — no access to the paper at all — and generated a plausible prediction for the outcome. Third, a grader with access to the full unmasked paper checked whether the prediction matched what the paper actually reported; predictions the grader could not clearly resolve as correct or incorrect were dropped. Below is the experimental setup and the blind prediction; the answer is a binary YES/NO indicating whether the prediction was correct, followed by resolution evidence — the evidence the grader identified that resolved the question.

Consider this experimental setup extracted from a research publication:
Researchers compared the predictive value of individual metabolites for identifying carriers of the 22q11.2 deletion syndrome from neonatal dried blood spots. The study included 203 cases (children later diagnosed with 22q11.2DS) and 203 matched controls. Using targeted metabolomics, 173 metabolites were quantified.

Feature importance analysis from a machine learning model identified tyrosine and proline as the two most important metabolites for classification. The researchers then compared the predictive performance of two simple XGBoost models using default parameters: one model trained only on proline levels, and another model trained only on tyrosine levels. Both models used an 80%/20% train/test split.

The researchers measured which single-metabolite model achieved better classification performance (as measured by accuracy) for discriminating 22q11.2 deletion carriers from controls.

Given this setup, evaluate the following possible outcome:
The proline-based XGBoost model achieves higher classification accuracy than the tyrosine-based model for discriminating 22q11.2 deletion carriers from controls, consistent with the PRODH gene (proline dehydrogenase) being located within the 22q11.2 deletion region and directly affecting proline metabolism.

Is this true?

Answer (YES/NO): NO